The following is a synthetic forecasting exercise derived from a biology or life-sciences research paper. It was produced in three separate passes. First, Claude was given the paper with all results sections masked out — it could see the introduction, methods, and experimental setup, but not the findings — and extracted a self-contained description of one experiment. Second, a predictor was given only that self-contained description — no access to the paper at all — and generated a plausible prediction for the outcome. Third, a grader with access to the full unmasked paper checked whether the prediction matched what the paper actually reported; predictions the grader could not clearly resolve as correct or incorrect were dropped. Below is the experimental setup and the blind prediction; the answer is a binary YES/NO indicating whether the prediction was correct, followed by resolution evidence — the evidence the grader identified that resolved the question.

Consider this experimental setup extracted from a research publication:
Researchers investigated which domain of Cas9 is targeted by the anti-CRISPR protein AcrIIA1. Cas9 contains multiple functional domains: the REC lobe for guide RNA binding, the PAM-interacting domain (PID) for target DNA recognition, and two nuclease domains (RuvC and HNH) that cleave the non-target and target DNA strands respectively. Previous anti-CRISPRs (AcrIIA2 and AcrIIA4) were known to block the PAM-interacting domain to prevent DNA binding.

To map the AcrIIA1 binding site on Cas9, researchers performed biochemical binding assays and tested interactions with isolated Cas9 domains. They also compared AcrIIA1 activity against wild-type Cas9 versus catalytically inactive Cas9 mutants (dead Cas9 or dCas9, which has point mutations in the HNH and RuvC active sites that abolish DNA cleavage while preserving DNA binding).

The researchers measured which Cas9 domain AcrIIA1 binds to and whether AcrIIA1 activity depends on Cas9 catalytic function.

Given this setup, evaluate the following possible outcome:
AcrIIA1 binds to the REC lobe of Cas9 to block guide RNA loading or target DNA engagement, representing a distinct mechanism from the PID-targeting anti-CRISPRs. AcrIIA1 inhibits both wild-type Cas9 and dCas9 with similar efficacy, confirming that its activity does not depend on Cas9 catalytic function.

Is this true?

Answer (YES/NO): NO